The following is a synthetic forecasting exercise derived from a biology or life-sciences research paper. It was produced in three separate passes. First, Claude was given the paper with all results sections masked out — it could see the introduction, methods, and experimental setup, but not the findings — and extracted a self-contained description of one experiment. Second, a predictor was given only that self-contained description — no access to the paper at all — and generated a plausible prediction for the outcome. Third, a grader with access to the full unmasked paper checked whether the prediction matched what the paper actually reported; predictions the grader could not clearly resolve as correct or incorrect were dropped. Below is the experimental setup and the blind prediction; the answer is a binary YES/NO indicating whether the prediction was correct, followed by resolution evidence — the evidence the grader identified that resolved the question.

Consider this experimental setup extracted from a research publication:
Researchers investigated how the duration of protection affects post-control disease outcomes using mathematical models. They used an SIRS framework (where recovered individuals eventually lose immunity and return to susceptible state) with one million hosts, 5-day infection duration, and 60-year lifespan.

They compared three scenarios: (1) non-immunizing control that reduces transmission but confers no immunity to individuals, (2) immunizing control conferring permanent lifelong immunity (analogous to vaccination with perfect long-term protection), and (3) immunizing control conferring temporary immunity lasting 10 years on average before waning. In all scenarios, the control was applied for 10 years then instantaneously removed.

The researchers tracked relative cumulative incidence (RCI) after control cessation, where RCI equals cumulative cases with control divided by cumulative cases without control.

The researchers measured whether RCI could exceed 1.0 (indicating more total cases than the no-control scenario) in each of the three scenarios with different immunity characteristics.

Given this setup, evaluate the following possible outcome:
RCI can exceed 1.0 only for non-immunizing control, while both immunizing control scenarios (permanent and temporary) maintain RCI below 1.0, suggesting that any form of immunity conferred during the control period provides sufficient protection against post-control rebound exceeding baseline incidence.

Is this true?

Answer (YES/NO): YES